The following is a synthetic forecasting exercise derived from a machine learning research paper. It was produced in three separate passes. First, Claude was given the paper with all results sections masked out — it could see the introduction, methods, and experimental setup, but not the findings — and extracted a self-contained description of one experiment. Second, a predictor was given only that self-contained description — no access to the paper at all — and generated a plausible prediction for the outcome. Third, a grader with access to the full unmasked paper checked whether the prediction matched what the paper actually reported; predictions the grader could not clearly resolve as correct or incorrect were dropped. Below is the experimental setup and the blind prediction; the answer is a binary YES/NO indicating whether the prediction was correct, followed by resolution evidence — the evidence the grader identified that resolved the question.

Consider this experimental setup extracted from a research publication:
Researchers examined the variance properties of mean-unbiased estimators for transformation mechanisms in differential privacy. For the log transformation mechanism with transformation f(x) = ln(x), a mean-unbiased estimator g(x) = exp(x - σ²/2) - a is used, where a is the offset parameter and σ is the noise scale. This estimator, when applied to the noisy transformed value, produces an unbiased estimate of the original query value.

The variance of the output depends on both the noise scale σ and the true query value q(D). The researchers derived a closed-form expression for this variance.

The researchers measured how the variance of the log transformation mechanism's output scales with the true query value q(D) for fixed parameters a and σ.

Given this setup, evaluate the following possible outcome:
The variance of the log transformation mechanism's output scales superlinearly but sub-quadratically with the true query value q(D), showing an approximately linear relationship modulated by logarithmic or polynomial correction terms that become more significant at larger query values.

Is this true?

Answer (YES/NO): NO